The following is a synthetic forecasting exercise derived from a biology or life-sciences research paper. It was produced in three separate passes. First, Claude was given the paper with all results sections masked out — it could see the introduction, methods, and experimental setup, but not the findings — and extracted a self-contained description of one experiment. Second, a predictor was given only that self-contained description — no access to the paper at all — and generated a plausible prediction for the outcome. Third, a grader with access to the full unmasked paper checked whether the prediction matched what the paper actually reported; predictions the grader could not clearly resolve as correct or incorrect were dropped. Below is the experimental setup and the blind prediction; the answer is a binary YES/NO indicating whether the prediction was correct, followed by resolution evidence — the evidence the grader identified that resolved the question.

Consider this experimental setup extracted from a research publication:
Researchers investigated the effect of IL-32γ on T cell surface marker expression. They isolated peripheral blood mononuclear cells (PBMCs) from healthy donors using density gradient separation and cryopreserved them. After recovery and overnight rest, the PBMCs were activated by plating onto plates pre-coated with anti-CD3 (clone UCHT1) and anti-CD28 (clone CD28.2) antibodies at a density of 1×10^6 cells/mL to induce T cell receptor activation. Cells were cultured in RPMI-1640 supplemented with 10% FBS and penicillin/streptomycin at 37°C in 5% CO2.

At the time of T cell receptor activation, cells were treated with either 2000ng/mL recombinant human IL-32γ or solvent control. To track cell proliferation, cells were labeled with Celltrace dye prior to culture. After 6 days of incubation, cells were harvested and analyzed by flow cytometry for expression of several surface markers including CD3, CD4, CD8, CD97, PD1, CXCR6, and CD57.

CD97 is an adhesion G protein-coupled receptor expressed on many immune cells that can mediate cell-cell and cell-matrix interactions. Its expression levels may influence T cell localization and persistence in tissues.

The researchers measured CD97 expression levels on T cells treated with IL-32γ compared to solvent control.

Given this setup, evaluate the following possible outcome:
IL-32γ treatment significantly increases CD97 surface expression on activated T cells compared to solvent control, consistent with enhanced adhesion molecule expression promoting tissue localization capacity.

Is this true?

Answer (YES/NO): YES